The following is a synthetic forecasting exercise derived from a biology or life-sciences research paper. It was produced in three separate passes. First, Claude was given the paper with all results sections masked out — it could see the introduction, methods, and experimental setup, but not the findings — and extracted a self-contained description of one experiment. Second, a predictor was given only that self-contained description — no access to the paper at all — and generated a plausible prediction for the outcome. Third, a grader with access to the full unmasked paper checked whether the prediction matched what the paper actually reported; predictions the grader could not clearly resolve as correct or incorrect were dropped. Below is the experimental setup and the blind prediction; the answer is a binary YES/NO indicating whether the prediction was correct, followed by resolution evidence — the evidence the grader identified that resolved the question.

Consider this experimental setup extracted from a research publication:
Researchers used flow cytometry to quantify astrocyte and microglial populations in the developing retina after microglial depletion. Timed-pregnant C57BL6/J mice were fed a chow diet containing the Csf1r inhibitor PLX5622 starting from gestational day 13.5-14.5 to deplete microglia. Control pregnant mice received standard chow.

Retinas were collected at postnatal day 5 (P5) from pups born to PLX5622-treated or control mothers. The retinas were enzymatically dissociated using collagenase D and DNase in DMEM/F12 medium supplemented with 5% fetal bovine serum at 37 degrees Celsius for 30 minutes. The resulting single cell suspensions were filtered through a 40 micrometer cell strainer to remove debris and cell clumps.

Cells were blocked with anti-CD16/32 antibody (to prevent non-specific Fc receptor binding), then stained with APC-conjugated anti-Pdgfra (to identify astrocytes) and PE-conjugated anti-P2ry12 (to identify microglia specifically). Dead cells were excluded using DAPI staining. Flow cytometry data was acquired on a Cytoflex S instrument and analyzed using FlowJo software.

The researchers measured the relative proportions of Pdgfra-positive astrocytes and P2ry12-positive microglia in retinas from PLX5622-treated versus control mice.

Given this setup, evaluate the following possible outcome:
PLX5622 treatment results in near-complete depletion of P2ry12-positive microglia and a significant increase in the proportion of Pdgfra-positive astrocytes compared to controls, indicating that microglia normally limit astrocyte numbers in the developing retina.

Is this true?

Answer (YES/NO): YES